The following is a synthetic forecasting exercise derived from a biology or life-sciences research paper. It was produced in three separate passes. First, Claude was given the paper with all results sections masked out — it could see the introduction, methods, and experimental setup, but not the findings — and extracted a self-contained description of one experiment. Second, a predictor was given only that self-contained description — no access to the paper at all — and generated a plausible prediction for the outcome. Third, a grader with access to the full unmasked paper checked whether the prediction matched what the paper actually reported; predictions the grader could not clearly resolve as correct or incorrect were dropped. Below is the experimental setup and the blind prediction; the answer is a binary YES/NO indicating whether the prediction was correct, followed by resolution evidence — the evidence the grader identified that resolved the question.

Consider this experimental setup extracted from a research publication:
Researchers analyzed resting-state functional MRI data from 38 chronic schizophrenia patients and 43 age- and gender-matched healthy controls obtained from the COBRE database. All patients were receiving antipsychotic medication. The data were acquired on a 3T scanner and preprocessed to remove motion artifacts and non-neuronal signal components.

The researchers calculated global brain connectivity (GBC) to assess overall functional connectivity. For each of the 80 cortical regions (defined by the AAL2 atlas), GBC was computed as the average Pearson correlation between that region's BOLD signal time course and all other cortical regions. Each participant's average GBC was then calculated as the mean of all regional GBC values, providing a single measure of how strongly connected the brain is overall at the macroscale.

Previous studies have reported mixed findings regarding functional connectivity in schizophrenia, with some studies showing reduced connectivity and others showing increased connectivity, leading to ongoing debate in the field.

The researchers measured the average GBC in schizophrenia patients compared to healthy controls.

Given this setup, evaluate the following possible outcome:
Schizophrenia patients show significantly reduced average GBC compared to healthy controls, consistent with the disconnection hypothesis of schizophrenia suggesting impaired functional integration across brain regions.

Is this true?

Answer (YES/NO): YES